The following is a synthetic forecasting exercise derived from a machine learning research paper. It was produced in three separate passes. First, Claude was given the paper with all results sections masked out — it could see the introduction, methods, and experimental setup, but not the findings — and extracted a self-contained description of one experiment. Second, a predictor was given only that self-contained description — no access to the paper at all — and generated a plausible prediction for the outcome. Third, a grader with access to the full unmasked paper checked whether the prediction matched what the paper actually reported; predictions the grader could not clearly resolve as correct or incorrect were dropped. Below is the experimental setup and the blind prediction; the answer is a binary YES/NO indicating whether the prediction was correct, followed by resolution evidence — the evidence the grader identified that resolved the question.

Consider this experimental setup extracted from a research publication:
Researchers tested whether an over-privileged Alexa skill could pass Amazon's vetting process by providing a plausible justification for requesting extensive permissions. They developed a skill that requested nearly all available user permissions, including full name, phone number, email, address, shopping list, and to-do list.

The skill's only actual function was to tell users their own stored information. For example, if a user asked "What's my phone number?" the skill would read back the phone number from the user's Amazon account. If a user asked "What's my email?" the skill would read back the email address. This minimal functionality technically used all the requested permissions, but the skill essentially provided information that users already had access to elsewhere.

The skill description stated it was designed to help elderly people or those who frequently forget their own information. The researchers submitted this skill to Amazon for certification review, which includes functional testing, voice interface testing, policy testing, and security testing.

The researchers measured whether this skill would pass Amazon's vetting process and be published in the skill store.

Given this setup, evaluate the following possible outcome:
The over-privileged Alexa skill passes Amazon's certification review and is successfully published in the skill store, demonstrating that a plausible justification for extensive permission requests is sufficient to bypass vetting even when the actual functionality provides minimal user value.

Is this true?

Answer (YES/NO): YES